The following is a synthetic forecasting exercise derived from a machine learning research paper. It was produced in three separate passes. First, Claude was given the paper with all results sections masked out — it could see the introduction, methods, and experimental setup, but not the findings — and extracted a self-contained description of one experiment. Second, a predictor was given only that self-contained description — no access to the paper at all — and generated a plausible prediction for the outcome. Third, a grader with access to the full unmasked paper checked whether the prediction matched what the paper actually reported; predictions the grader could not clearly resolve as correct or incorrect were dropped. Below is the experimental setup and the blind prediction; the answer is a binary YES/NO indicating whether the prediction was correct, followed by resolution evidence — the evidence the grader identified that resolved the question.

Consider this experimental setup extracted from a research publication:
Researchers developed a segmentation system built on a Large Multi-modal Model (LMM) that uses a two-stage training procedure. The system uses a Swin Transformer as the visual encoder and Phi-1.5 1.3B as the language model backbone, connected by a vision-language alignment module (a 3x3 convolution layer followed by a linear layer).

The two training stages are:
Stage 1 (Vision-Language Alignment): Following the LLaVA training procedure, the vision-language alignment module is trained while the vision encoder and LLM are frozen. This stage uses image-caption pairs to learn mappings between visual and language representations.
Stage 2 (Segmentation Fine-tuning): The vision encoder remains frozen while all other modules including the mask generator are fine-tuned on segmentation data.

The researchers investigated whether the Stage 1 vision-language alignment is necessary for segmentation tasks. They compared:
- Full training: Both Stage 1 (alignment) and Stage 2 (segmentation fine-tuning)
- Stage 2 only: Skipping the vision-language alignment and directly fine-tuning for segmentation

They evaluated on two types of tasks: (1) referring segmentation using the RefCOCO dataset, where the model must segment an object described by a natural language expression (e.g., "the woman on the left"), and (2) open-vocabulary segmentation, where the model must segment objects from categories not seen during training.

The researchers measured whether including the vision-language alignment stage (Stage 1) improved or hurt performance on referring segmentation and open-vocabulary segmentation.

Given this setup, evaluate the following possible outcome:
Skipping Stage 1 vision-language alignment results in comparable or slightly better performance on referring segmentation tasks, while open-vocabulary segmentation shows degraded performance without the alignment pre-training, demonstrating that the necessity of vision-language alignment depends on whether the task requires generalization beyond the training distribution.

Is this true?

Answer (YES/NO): NO